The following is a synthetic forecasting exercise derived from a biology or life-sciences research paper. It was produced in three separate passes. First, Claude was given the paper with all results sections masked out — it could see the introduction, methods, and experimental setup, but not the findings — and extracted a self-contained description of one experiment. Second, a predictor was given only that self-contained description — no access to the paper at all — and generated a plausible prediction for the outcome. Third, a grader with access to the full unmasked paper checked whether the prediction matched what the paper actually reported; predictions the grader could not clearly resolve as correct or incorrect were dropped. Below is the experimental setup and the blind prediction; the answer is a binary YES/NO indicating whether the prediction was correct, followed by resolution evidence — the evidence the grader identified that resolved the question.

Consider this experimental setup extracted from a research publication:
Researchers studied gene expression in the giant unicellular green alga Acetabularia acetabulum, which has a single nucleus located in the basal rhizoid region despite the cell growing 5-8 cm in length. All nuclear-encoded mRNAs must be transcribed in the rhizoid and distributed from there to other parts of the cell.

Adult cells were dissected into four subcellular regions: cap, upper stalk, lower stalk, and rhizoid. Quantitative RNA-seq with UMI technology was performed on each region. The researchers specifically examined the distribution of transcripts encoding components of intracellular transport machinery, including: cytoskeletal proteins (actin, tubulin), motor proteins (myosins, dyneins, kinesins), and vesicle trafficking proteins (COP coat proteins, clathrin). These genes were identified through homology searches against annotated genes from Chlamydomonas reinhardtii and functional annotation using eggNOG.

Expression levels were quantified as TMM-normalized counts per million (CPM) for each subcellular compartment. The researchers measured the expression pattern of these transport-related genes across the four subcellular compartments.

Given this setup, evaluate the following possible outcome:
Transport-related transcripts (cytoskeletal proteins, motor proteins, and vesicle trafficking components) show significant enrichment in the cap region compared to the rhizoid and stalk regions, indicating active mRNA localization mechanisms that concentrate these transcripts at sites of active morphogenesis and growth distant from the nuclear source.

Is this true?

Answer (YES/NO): NO